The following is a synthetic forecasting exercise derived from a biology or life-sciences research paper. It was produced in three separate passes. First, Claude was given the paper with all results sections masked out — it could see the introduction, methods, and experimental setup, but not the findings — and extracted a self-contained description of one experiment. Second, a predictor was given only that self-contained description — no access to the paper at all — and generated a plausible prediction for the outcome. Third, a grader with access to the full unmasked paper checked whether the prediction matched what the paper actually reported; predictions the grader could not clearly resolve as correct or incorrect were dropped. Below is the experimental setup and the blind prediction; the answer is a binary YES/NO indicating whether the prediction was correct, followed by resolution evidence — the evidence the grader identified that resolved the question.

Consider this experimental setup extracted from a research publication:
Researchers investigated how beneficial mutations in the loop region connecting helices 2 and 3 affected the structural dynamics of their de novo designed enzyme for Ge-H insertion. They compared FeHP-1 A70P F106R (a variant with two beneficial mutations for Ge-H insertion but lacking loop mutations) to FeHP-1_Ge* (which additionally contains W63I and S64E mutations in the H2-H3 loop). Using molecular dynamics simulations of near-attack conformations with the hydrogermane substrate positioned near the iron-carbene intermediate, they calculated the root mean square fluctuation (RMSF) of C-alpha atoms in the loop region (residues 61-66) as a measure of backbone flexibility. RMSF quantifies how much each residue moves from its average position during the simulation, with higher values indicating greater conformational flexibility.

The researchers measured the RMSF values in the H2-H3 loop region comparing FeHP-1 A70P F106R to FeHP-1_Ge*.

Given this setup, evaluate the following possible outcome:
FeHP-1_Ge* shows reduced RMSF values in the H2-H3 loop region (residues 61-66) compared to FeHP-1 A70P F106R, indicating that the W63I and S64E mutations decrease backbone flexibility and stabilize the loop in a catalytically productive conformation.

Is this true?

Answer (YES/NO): YES